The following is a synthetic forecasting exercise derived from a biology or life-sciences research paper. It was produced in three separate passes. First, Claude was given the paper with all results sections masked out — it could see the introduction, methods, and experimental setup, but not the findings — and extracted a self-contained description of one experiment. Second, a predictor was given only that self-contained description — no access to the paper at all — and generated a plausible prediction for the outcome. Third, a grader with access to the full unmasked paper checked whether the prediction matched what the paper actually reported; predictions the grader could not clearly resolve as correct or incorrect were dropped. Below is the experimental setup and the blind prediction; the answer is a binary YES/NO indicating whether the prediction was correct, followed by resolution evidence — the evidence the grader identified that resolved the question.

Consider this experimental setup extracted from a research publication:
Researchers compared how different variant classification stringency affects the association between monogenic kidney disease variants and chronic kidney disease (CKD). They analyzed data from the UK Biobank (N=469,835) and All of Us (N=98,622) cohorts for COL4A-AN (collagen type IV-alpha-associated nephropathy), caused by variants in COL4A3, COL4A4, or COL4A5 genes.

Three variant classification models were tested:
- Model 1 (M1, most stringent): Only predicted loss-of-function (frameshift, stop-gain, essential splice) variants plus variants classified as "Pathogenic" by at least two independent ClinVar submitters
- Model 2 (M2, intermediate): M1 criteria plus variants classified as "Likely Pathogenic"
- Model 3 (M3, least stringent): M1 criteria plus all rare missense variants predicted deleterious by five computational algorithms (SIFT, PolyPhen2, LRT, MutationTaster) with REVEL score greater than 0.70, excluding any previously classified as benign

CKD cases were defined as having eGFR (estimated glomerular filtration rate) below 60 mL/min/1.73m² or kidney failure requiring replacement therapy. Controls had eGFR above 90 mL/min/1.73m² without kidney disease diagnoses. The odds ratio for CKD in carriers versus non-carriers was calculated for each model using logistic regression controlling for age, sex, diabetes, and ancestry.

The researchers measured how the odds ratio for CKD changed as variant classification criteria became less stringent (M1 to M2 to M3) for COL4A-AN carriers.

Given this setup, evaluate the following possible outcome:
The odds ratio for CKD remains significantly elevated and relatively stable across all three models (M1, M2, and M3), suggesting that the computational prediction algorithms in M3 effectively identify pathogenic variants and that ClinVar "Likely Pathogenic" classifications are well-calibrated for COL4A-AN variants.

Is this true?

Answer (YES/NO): NO